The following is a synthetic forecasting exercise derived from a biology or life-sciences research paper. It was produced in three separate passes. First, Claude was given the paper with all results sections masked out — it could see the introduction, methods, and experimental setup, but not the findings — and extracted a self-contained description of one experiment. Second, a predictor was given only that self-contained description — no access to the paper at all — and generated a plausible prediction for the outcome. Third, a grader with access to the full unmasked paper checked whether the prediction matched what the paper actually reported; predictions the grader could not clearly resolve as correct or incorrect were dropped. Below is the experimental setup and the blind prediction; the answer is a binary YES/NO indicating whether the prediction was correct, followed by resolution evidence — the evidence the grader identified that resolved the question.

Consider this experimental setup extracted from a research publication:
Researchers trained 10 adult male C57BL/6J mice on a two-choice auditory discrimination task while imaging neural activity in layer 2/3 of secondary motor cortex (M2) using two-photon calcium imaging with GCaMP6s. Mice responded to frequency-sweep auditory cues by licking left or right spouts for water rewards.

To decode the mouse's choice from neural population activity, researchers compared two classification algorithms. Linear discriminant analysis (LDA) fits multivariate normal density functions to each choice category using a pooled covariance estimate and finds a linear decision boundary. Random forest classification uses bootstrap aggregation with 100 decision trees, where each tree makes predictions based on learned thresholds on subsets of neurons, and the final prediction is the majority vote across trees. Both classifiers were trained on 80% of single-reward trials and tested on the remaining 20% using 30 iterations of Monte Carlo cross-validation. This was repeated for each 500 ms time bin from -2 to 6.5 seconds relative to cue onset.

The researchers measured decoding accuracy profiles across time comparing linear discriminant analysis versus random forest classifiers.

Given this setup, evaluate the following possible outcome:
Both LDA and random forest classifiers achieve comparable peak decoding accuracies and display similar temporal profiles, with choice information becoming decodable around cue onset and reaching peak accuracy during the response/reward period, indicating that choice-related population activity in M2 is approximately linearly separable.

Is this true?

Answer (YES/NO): YES